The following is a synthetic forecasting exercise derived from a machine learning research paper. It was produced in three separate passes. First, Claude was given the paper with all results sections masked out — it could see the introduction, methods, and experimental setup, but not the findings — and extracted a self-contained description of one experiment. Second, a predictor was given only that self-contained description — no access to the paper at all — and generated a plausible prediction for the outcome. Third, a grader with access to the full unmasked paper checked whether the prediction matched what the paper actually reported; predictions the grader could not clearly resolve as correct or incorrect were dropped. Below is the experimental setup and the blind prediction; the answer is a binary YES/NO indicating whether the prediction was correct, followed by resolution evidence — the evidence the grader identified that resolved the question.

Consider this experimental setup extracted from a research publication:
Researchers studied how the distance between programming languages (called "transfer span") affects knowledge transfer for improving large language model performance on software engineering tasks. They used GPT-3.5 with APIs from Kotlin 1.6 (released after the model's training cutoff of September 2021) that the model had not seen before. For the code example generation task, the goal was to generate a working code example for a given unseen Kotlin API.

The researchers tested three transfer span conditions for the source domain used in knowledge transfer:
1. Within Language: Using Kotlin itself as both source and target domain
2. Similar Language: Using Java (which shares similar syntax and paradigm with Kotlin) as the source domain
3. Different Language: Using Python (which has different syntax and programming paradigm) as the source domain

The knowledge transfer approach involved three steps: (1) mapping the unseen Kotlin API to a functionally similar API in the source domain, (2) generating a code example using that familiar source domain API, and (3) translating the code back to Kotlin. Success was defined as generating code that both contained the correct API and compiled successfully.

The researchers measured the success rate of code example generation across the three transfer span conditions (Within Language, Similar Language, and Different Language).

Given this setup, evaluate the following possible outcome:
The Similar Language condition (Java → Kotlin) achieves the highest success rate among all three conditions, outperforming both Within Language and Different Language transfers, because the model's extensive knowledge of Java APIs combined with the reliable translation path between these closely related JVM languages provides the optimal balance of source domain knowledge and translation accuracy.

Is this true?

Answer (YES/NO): NO